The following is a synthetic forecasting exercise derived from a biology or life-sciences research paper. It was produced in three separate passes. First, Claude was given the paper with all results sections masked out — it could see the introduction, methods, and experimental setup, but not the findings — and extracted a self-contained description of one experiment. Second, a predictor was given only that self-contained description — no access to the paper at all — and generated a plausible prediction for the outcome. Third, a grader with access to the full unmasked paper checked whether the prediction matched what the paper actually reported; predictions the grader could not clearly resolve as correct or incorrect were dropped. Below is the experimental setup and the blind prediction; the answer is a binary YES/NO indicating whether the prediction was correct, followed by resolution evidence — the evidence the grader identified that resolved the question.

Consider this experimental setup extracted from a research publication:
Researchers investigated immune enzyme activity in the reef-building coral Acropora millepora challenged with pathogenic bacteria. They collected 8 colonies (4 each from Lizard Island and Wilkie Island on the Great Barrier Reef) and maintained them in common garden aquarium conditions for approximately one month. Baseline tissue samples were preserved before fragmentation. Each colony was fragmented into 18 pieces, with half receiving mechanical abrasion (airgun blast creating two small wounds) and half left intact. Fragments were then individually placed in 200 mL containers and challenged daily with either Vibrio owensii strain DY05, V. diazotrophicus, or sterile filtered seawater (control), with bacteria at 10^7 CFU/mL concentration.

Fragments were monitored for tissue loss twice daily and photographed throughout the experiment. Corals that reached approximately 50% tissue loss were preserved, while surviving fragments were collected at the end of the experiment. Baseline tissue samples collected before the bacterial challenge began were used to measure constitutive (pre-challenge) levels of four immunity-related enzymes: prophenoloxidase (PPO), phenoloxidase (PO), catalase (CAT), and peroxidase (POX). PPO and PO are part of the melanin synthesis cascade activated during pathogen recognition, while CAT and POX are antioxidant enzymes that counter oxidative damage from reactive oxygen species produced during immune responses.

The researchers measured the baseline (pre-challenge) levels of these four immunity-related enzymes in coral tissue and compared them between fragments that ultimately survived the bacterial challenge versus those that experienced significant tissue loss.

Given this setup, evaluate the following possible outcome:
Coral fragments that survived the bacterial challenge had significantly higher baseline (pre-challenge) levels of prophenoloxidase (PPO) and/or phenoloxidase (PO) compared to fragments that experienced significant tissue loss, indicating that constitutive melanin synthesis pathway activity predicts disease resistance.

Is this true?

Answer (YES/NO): NO